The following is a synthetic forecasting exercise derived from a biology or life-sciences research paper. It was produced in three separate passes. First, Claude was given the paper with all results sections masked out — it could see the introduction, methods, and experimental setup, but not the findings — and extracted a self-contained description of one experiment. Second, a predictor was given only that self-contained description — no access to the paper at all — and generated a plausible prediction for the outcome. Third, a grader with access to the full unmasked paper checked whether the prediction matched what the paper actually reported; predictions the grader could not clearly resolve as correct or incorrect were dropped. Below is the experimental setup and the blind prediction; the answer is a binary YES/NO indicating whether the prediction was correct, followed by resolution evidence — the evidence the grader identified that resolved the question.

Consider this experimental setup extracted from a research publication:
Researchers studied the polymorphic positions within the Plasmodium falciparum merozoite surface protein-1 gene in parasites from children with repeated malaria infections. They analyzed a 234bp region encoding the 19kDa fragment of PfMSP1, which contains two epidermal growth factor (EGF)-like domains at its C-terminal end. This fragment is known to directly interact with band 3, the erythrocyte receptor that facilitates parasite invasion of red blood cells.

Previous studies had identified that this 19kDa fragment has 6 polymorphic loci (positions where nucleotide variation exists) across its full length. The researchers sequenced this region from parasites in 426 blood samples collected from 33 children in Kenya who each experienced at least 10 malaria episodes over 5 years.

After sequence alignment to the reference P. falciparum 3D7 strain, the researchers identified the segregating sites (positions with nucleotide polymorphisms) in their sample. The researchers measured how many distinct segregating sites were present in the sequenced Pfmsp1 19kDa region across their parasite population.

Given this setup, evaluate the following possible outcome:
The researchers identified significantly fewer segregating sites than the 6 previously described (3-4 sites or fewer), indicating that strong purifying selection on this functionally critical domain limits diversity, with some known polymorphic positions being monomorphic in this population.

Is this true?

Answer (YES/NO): NO